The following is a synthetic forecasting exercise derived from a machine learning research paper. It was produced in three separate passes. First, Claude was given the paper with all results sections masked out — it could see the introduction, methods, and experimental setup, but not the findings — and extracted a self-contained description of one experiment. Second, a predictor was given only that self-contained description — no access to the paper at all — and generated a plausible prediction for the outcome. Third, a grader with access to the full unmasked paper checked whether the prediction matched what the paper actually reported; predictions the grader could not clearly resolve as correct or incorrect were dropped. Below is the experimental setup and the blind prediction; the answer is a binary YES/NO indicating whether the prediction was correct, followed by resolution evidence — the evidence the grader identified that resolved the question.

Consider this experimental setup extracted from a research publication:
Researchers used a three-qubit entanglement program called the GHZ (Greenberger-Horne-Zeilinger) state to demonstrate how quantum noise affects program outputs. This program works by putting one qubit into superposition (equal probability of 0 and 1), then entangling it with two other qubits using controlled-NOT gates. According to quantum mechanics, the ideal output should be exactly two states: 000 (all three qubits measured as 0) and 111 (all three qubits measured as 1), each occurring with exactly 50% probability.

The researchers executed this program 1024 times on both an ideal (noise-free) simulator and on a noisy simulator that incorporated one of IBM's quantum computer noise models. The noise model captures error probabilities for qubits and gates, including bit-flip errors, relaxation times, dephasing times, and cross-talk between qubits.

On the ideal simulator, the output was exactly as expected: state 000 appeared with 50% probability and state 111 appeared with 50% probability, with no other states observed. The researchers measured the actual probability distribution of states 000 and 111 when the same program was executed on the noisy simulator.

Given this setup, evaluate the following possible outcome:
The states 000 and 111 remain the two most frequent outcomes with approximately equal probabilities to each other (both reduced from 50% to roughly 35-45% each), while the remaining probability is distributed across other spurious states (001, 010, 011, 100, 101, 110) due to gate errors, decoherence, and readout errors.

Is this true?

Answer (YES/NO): NO